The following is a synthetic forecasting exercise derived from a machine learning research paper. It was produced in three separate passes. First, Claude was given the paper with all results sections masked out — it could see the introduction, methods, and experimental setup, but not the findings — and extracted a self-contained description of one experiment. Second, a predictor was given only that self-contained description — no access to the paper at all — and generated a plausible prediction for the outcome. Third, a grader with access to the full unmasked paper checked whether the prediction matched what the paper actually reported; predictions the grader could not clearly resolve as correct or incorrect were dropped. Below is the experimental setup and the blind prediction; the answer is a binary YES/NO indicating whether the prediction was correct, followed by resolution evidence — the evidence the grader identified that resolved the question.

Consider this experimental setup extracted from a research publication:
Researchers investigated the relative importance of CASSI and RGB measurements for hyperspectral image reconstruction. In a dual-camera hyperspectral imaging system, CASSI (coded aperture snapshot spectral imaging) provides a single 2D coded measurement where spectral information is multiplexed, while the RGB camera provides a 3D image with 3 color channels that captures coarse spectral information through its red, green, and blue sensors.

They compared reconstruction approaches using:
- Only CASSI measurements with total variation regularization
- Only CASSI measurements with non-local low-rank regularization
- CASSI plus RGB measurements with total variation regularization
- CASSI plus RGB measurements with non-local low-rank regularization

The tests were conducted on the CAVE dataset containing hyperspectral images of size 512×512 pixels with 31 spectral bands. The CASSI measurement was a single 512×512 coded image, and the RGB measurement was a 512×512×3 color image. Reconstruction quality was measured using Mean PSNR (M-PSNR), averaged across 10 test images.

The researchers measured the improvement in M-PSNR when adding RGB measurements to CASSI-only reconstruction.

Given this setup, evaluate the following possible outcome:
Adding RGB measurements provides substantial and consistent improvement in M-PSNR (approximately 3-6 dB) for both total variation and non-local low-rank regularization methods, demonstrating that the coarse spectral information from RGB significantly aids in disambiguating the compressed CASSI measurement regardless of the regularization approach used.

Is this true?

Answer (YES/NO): NO